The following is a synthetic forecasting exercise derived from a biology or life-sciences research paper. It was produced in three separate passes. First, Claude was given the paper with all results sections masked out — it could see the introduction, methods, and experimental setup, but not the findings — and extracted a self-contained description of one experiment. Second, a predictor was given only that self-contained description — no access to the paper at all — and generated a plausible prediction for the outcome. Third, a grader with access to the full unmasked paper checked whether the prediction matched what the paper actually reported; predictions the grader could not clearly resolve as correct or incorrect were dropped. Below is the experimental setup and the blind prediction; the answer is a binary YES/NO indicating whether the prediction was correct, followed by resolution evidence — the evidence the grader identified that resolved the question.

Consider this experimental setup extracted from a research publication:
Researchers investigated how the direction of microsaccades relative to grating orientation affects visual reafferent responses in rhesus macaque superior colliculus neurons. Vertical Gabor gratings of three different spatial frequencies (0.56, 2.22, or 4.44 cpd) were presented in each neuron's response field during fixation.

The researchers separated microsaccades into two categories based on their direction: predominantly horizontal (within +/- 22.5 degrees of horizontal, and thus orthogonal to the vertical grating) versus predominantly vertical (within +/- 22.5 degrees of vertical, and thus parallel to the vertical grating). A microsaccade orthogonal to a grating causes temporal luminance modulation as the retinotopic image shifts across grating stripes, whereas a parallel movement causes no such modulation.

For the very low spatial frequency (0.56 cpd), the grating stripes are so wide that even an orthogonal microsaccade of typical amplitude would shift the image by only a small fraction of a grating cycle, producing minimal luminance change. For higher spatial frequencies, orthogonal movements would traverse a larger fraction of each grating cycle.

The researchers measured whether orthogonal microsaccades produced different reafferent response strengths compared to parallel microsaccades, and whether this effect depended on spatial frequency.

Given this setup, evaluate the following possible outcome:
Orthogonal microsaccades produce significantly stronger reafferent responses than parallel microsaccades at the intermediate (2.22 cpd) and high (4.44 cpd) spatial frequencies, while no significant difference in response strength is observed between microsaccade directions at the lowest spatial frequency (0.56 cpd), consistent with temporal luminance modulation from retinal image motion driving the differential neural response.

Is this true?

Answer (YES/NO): YES